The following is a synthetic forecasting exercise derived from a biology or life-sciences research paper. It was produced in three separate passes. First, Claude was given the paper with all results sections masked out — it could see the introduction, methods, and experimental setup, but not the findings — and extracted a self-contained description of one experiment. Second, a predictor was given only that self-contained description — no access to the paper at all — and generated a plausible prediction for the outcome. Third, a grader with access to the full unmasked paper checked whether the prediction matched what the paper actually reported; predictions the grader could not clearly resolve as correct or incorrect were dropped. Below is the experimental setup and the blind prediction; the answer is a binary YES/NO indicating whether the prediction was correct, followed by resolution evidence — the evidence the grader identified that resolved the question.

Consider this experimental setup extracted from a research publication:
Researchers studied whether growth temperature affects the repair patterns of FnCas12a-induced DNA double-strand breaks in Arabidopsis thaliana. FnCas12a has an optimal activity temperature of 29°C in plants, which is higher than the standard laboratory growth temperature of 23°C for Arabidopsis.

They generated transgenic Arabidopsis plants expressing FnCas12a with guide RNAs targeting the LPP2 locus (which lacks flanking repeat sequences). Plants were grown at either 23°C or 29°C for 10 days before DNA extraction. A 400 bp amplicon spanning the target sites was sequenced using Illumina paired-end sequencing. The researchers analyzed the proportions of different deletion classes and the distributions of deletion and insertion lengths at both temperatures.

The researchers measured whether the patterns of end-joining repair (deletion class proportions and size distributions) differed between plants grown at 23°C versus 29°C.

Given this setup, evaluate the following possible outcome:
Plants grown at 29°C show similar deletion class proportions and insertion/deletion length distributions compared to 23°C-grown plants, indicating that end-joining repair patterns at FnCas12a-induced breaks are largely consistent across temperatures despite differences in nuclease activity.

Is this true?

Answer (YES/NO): YES